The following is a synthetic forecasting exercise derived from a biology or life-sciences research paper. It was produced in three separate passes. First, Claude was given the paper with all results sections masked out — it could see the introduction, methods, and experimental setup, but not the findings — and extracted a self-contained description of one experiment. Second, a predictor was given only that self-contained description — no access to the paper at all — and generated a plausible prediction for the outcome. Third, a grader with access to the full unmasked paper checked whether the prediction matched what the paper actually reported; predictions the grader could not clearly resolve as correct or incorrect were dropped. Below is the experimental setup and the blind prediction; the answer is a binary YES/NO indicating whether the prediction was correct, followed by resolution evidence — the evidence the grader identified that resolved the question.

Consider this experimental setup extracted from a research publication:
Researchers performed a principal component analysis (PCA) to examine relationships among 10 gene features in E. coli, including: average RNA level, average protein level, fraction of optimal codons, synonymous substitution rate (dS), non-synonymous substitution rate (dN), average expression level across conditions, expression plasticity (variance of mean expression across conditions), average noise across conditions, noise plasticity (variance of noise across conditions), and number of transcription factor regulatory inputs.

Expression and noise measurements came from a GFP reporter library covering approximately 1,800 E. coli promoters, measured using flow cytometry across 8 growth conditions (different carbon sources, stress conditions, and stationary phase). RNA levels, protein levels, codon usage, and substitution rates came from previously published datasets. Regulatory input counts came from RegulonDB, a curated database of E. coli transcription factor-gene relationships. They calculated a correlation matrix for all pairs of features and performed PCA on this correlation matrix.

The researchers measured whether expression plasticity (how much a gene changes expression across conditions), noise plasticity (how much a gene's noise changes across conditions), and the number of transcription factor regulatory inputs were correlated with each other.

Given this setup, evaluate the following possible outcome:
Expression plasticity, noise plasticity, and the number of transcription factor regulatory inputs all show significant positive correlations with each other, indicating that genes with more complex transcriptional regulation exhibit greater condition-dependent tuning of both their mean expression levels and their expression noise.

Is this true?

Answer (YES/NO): YES